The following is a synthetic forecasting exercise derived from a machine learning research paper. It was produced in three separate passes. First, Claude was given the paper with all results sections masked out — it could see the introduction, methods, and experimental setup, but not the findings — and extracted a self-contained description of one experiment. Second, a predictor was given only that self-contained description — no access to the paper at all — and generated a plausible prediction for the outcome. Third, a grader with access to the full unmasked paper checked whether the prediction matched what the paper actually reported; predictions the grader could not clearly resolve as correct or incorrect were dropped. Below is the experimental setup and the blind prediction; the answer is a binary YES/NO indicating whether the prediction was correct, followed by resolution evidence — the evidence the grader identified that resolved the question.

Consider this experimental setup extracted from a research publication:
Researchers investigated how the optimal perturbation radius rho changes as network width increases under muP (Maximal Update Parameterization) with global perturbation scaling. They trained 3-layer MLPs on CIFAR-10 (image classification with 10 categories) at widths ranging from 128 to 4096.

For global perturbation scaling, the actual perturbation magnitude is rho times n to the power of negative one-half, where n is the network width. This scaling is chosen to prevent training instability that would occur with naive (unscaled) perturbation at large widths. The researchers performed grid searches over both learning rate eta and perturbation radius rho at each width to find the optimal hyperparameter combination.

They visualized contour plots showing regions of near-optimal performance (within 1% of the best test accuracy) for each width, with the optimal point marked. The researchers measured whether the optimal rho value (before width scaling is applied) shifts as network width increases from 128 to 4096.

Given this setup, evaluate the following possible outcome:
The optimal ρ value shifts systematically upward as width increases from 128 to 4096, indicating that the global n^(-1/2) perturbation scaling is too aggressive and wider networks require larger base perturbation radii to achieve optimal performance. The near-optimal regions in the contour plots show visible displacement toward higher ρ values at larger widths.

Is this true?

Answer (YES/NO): NO